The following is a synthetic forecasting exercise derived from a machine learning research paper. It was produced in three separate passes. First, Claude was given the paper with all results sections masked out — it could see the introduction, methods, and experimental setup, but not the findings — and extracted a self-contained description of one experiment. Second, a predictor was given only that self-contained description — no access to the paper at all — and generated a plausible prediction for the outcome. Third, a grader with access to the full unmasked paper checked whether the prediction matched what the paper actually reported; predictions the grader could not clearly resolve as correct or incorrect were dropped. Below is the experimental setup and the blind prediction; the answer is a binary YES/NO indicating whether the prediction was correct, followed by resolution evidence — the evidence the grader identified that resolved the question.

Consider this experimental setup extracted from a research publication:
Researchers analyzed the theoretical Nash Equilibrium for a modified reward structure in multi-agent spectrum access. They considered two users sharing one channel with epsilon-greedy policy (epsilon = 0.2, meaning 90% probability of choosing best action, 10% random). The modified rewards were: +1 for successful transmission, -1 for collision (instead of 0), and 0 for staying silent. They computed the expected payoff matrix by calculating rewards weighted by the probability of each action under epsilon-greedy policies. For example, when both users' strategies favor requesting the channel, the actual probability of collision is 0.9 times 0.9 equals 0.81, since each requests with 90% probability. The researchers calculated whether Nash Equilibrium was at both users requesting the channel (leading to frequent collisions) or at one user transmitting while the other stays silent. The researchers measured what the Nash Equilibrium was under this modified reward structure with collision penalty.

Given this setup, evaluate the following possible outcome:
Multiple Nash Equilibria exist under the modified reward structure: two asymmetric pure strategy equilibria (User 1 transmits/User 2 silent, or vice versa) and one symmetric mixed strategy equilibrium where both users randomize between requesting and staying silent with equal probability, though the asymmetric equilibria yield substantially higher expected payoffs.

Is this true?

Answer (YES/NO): NO